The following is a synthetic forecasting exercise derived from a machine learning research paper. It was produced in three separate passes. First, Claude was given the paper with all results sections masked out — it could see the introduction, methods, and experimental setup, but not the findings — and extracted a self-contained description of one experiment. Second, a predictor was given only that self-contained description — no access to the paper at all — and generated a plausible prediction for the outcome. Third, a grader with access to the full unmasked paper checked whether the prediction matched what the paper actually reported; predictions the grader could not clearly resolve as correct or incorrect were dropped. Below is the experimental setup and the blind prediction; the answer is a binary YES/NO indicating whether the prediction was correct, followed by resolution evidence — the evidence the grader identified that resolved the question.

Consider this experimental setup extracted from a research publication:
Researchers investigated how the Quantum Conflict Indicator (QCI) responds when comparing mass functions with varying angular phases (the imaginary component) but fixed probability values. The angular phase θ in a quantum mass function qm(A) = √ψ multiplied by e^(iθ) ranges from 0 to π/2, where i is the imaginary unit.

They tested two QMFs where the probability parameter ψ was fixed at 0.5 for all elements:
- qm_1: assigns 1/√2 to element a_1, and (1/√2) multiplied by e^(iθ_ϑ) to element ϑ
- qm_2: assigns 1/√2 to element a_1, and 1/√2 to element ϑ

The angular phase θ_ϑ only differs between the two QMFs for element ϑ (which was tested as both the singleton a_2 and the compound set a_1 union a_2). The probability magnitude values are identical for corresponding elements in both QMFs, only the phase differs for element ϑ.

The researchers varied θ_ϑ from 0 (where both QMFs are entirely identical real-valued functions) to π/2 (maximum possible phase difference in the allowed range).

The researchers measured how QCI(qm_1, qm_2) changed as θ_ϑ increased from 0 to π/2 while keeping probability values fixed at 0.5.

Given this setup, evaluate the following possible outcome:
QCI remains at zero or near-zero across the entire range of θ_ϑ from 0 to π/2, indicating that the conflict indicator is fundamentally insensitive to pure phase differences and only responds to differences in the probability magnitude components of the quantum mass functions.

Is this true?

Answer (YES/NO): NO